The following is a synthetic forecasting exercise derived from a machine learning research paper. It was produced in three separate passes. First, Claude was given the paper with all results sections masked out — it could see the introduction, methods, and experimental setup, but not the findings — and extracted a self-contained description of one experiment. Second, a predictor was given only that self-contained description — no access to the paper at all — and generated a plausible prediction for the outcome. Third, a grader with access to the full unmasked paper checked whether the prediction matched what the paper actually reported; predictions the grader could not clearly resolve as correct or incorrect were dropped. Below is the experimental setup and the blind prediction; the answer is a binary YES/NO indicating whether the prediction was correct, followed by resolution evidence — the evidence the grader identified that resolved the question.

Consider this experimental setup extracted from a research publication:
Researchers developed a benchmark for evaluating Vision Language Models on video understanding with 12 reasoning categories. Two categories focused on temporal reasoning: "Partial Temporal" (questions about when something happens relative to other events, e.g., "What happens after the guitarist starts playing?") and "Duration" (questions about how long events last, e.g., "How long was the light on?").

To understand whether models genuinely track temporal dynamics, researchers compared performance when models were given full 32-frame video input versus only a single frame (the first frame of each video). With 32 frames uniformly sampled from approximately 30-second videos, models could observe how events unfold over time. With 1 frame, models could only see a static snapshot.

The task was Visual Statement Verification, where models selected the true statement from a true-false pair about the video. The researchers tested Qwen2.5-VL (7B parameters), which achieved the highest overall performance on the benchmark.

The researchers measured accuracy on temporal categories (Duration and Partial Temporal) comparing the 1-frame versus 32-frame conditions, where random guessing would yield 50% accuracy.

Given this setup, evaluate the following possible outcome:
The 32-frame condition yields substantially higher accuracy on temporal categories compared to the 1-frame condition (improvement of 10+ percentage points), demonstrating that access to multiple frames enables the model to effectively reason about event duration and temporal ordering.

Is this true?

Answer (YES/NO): NO